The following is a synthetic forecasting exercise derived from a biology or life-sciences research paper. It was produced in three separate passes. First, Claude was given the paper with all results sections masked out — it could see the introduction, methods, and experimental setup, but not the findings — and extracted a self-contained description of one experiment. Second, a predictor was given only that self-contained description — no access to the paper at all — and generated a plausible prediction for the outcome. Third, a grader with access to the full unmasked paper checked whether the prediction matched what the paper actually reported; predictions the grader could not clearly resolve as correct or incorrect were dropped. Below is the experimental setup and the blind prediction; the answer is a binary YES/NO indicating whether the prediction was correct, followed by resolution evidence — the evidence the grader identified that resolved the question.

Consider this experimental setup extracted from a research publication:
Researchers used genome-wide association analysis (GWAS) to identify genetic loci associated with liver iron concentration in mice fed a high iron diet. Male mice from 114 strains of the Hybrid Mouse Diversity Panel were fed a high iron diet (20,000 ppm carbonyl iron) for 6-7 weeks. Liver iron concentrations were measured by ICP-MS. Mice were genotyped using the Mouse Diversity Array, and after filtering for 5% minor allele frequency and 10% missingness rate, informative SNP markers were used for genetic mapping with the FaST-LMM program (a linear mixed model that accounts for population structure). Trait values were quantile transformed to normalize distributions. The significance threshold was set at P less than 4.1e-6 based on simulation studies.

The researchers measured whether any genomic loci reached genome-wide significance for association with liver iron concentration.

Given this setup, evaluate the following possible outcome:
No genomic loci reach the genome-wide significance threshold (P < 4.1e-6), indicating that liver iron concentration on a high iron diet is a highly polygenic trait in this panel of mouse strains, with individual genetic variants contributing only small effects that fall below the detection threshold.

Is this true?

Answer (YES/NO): NO